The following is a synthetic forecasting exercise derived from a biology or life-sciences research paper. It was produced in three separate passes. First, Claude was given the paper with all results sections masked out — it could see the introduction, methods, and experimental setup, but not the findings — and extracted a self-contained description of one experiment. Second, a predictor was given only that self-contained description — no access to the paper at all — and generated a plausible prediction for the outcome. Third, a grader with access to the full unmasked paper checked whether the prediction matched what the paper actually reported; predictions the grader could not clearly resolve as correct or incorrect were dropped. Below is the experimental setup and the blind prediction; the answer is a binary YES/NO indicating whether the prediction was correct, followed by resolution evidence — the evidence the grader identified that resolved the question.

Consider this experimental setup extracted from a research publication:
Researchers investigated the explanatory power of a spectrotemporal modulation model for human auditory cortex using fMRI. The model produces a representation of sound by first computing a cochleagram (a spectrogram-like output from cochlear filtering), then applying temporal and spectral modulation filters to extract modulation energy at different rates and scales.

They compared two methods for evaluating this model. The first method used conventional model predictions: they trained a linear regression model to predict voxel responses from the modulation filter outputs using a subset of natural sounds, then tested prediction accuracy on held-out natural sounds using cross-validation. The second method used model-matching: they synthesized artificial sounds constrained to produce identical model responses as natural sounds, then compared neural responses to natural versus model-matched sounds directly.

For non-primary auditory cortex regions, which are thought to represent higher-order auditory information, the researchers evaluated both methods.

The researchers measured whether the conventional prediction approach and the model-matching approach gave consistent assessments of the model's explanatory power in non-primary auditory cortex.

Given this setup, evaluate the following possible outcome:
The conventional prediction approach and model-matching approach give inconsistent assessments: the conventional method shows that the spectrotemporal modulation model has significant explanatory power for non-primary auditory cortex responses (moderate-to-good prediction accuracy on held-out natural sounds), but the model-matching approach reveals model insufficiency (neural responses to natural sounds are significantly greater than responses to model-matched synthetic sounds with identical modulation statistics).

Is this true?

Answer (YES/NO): YES